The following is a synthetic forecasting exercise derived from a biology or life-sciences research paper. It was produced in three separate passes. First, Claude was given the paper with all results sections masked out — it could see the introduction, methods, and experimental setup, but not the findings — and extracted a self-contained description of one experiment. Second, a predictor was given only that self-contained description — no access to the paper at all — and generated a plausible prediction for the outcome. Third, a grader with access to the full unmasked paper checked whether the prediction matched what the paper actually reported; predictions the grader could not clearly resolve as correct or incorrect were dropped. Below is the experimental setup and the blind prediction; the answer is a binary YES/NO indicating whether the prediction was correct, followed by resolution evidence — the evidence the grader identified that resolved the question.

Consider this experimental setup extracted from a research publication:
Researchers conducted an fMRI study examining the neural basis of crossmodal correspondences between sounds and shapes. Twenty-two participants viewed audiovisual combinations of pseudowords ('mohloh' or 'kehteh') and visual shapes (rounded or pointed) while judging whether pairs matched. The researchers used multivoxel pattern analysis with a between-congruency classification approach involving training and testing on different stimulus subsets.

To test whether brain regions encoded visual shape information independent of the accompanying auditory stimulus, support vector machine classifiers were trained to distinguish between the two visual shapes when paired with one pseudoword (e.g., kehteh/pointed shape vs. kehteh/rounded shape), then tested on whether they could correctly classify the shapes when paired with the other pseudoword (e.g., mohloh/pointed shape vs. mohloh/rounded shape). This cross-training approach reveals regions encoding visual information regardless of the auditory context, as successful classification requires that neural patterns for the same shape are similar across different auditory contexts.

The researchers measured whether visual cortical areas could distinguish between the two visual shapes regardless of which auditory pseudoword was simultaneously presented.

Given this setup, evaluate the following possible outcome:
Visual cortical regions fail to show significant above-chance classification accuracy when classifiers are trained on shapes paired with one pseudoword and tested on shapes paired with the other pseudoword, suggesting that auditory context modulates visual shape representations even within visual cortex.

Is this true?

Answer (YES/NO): NO